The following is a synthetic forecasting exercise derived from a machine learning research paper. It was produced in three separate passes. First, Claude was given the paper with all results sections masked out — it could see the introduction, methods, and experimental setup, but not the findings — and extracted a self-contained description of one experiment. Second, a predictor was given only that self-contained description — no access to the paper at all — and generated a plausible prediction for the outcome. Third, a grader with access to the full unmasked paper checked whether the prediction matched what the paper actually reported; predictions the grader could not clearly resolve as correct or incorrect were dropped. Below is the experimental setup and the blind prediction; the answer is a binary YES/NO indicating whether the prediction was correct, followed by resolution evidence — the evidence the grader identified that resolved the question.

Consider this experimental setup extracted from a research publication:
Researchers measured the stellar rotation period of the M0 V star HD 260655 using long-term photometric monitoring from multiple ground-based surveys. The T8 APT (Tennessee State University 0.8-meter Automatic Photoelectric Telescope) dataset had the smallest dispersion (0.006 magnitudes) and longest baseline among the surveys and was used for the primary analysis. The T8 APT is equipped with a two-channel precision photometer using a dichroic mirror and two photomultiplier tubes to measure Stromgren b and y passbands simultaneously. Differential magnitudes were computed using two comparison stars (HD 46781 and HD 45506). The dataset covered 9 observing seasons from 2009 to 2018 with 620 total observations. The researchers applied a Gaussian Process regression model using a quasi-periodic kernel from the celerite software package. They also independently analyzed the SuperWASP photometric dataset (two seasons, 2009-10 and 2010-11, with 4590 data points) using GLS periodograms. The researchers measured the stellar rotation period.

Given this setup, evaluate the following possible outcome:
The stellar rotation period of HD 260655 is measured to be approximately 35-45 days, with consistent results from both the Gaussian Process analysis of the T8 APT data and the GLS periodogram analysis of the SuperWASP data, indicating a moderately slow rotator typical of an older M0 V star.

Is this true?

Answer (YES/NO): YES